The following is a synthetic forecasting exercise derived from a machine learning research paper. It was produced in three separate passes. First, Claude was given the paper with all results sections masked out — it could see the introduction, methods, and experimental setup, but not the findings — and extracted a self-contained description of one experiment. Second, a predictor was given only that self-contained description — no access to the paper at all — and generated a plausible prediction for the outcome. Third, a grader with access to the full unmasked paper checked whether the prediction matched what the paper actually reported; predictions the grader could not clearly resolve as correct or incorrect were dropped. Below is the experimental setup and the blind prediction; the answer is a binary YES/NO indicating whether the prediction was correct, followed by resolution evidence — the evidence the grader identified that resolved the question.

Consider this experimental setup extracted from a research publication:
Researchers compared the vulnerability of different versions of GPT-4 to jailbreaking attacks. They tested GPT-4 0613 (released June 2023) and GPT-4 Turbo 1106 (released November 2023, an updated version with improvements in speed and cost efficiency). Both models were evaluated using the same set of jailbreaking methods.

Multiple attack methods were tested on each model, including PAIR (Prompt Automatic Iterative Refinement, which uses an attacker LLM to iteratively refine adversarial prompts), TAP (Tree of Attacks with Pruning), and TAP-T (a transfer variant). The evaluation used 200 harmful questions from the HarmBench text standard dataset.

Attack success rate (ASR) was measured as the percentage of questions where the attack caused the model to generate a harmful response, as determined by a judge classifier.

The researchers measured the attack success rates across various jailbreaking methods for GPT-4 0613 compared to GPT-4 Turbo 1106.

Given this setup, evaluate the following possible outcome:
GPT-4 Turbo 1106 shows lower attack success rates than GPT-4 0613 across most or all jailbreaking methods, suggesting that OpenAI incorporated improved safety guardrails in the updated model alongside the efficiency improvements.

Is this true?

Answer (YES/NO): NO